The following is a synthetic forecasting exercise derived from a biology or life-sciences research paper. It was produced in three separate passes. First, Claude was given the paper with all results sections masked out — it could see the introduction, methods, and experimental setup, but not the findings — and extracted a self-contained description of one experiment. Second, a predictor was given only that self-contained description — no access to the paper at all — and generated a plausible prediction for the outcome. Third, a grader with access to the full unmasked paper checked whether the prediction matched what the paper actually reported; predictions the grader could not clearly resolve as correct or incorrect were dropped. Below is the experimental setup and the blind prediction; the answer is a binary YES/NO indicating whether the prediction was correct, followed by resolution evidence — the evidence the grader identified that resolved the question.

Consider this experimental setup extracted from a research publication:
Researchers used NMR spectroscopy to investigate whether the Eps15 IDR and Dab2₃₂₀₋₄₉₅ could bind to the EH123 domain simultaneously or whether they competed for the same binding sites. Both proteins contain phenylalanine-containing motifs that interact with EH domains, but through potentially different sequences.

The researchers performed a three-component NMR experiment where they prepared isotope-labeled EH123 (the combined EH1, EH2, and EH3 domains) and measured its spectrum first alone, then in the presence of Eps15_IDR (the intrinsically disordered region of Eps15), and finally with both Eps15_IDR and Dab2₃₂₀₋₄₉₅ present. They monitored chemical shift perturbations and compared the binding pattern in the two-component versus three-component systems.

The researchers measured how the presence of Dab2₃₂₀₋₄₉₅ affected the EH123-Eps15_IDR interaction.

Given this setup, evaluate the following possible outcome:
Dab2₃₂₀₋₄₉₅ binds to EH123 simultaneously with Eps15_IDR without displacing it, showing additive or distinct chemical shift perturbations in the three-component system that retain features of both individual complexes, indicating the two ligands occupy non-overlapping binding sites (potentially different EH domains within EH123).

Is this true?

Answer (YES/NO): NO